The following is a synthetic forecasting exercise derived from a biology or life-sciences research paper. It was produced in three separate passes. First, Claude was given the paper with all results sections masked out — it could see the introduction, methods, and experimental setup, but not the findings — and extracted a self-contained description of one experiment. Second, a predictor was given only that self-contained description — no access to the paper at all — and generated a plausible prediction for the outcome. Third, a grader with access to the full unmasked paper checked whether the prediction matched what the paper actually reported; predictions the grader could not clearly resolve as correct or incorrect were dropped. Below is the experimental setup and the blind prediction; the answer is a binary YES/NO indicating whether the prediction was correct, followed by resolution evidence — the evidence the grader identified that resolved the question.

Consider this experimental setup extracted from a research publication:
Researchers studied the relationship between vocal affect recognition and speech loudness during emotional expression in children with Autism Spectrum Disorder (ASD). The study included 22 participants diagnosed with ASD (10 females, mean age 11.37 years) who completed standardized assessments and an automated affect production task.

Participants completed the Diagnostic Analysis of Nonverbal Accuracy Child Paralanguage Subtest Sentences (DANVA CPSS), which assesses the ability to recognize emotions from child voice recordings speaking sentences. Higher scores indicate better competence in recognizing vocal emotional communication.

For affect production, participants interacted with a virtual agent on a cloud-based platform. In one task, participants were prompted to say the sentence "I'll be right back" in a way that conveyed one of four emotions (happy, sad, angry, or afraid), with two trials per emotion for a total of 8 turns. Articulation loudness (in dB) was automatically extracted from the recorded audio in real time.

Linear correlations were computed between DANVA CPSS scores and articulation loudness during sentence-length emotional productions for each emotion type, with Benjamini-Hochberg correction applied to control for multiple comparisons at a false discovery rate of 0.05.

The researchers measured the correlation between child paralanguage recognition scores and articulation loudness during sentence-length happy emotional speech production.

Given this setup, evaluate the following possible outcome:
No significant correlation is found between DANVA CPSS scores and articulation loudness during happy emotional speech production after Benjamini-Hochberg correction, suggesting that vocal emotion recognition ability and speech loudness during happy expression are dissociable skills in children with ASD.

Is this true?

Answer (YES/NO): NO